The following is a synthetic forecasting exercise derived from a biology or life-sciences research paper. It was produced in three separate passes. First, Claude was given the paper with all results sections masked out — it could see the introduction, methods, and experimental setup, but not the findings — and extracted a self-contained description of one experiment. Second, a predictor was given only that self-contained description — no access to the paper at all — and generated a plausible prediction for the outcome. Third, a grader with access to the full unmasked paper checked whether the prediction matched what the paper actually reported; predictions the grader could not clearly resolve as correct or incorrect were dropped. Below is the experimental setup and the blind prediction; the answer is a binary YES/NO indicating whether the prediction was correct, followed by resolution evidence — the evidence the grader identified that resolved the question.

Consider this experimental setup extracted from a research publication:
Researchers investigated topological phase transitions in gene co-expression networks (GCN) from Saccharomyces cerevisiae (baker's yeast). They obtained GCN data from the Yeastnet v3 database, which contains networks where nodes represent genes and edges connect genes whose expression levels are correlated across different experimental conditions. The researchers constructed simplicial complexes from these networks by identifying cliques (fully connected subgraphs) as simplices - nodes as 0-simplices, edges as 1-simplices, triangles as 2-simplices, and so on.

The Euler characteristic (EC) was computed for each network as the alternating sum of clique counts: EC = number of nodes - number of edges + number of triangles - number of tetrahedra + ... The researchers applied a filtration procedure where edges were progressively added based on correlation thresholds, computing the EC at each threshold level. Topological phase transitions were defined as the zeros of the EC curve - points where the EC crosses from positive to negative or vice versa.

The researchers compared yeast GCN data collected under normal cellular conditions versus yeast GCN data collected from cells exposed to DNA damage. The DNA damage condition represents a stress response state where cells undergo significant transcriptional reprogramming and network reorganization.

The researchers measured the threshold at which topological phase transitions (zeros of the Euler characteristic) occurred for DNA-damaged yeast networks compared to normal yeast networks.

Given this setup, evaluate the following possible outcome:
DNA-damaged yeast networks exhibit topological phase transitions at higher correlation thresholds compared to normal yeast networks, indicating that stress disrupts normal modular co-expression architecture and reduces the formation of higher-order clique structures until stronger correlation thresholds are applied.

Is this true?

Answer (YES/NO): NO